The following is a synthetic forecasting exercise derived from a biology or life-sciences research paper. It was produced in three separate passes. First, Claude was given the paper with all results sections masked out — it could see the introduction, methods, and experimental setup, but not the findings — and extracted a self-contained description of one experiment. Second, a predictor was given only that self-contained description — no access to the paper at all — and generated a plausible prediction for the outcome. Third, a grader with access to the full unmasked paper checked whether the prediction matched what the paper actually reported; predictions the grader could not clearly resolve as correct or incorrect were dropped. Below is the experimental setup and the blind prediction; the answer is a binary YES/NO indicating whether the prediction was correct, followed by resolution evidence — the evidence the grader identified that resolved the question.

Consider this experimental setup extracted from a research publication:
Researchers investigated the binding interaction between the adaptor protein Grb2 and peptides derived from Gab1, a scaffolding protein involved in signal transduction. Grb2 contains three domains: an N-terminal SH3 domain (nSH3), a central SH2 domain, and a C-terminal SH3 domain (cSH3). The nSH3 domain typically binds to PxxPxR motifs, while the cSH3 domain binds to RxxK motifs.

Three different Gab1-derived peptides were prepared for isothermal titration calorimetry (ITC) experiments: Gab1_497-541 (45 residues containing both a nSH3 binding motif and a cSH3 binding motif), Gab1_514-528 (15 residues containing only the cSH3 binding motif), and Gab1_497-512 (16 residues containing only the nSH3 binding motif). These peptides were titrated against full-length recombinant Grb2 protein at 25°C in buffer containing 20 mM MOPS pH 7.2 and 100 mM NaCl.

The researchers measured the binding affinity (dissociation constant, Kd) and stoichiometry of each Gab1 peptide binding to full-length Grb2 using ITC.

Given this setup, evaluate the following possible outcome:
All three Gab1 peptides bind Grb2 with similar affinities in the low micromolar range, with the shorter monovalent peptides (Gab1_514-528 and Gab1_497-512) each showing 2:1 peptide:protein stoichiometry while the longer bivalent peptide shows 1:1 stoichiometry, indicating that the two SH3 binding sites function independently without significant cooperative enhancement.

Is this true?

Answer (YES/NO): NO